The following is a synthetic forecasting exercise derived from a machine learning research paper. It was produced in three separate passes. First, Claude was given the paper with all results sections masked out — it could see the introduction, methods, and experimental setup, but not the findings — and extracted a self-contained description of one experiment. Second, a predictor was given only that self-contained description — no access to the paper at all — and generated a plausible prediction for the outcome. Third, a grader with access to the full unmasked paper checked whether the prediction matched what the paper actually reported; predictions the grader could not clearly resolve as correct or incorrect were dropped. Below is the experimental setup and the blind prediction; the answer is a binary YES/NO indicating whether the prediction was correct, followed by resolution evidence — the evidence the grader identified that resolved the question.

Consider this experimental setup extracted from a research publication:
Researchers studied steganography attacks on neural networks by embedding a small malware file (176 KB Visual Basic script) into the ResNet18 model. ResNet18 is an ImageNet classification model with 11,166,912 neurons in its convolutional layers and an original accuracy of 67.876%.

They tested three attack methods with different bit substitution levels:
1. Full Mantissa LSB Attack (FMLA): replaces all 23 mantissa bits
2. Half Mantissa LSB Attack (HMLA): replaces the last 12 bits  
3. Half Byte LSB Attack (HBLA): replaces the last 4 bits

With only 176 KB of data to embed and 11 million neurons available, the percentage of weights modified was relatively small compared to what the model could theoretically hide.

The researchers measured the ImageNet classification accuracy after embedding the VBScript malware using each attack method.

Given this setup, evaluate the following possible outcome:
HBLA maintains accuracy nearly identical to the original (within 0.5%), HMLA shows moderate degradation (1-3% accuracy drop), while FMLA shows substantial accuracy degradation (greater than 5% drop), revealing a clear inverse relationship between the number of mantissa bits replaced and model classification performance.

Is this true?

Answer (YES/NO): NO